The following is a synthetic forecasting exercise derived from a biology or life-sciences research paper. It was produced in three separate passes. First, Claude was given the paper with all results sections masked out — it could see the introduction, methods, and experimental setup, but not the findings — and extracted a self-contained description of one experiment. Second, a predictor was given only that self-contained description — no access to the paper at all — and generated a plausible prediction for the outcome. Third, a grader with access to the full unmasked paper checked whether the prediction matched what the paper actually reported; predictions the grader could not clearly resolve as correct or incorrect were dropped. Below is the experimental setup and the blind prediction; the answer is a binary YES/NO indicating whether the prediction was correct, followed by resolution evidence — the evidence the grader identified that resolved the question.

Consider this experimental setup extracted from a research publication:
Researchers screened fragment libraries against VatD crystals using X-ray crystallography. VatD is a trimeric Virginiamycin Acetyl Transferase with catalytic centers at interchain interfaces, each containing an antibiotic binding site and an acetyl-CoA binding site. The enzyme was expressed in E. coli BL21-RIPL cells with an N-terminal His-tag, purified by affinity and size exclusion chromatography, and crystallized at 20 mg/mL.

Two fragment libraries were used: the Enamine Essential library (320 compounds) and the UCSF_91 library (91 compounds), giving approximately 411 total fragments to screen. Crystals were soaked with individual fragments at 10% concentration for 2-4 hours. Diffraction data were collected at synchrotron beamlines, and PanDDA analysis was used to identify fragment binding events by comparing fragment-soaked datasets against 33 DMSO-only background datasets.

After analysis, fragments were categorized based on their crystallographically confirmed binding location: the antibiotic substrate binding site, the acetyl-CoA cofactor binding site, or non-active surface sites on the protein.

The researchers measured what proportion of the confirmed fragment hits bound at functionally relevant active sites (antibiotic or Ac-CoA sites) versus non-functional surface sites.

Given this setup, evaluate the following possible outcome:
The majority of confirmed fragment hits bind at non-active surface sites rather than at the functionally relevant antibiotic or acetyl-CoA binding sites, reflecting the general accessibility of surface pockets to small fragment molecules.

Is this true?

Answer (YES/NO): NO